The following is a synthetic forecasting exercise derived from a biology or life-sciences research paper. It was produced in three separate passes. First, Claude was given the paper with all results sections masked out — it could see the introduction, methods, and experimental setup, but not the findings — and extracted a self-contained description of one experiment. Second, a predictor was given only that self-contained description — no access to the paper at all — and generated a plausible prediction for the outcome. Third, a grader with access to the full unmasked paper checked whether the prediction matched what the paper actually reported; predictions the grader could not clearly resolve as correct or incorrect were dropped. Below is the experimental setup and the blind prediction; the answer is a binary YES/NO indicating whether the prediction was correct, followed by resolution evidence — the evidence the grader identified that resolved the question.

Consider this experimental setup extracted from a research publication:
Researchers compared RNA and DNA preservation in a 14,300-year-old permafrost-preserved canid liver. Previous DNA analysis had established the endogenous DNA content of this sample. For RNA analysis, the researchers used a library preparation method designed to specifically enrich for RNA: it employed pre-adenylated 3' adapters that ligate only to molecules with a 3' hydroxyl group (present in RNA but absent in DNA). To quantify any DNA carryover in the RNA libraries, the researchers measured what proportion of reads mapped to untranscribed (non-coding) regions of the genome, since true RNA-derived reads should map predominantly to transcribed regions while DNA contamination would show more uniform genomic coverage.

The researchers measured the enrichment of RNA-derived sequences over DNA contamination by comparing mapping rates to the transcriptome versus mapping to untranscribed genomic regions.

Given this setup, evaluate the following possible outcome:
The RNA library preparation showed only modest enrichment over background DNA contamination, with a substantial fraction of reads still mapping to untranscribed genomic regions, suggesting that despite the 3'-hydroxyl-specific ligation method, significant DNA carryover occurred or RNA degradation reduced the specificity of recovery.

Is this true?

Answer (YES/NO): NO